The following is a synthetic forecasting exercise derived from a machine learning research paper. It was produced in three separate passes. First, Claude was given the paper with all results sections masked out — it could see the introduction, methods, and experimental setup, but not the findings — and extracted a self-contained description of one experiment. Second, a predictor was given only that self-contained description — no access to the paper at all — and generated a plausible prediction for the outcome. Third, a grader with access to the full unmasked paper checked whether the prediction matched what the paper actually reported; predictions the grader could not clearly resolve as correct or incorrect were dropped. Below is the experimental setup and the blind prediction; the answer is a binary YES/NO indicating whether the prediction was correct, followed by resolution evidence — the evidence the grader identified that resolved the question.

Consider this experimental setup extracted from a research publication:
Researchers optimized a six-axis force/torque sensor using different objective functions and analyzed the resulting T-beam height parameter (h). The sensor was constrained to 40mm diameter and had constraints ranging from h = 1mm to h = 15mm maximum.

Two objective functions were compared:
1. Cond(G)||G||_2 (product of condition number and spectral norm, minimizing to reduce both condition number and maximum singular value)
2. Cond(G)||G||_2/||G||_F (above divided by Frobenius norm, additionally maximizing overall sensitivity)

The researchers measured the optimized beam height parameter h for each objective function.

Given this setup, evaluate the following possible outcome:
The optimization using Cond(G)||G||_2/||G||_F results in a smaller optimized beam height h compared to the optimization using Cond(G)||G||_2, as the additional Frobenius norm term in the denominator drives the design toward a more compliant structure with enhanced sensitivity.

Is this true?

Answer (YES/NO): YES